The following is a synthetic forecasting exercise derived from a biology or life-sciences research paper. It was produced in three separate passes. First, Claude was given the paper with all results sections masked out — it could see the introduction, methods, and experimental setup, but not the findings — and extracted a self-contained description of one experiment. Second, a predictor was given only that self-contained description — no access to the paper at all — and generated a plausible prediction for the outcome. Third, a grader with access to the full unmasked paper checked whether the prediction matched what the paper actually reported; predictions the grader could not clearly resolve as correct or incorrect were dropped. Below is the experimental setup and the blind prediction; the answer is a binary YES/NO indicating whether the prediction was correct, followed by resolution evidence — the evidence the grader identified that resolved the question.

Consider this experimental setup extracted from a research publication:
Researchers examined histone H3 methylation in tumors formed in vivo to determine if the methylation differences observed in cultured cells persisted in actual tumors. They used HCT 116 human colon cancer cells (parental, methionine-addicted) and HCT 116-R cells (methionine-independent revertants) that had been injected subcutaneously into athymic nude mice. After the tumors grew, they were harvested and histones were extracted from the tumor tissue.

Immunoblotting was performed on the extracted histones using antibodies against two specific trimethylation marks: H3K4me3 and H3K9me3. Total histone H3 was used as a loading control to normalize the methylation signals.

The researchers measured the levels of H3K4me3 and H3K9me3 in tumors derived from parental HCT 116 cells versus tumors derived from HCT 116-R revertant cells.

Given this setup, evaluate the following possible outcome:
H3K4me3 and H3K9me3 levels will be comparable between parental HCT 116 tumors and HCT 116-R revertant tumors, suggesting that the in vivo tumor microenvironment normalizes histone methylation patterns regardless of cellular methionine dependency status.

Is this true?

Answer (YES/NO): NO